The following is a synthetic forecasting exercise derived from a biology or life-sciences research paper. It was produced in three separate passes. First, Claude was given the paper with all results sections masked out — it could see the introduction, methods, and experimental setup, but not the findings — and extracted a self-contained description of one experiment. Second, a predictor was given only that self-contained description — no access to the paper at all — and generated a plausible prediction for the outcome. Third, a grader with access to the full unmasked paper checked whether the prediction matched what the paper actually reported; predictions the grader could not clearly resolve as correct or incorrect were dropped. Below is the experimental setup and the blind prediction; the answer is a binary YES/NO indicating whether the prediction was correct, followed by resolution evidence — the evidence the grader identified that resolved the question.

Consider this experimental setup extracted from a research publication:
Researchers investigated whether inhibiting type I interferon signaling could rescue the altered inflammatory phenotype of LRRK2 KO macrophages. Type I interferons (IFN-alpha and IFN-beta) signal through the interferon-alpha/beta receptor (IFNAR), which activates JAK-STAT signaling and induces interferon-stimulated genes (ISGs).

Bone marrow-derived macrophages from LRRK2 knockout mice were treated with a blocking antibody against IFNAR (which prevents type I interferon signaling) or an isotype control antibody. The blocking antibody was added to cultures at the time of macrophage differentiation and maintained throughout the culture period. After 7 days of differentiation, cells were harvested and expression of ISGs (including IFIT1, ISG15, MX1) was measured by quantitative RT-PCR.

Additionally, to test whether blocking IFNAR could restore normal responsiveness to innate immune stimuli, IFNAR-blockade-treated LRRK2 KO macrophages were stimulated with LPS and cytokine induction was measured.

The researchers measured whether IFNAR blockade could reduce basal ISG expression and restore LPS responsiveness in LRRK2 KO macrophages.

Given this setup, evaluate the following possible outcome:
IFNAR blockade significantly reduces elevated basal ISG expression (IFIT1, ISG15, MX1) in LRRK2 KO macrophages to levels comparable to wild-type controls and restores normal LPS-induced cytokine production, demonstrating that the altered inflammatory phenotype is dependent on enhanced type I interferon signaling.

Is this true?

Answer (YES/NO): NO